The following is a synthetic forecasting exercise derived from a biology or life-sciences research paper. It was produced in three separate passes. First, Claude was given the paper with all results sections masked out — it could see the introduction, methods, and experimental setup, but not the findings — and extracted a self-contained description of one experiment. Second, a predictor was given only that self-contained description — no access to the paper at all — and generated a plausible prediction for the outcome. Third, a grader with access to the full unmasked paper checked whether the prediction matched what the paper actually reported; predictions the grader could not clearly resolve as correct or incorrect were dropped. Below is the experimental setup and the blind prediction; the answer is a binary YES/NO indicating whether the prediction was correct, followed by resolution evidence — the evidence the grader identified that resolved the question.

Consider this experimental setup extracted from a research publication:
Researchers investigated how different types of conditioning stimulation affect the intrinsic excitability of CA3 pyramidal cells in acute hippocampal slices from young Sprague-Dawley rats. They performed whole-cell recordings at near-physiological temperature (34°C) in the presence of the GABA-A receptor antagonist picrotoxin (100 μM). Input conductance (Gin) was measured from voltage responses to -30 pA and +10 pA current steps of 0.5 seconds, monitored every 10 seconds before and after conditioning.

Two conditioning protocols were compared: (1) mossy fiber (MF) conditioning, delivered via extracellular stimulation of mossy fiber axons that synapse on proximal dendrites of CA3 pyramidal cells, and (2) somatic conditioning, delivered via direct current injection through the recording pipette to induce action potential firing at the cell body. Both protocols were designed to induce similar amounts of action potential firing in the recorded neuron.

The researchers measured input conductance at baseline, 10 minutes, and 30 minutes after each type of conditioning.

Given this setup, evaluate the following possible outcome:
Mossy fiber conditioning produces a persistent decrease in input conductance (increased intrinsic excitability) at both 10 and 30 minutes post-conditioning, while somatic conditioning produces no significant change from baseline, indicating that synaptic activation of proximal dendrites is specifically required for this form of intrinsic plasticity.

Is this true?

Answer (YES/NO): NO